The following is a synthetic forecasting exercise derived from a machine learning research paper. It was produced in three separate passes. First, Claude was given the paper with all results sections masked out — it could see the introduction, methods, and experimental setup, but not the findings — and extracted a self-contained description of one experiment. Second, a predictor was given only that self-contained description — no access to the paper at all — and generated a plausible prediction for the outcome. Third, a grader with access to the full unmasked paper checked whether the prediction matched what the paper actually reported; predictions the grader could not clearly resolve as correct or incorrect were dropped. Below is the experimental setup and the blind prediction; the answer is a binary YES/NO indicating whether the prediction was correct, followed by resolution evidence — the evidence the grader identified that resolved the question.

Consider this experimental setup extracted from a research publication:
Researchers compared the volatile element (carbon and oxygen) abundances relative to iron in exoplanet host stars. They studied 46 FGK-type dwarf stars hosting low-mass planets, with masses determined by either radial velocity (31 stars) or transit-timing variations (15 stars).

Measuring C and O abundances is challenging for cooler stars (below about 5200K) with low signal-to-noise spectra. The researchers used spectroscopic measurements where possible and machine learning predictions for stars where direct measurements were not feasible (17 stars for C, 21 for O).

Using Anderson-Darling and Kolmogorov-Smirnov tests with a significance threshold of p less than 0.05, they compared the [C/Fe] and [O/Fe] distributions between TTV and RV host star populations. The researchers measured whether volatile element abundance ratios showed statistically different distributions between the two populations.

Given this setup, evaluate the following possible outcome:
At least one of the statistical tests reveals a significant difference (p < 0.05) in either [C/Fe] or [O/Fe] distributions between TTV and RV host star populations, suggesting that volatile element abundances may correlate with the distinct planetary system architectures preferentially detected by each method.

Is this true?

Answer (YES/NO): NO